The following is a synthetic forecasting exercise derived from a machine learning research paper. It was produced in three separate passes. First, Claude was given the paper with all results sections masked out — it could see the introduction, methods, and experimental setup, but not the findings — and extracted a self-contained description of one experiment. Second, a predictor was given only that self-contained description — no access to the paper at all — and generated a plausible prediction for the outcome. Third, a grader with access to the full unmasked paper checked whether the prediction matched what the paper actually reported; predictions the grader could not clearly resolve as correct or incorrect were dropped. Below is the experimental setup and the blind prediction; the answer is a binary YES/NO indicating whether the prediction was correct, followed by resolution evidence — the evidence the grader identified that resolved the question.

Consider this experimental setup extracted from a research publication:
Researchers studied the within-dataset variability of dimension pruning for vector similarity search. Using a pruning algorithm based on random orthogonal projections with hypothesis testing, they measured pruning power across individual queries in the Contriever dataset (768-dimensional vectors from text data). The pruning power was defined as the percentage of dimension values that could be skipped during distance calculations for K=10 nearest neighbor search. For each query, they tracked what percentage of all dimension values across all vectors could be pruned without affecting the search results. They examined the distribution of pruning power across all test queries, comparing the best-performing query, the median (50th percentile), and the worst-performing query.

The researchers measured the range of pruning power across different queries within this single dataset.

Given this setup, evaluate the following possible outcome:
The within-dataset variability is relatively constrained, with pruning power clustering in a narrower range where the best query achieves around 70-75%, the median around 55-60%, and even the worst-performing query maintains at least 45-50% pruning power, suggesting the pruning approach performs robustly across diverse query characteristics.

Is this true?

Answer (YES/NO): NO